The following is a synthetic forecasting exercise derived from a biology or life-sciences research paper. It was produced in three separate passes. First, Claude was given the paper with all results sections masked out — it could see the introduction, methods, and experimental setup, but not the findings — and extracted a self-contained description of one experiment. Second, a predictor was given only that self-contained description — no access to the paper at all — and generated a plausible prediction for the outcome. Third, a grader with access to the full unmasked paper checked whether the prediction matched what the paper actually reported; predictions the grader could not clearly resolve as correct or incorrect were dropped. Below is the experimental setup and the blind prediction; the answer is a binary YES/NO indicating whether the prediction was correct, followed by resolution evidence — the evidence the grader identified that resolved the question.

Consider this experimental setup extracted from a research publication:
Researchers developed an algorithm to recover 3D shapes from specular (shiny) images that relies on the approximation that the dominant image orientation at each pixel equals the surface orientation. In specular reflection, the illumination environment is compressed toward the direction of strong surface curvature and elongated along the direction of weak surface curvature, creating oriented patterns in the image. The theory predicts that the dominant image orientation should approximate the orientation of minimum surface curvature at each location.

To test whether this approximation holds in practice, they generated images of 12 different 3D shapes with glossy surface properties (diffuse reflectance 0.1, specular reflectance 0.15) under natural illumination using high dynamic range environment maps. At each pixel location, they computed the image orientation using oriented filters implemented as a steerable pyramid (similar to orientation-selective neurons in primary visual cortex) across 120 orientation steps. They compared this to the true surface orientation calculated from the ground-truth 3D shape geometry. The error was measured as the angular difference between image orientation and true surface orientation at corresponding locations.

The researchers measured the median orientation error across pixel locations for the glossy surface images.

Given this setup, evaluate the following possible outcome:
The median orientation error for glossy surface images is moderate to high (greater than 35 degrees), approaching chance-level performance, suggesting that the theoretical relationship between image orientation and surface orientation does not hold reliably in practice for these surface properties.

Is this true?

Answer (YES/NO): NO